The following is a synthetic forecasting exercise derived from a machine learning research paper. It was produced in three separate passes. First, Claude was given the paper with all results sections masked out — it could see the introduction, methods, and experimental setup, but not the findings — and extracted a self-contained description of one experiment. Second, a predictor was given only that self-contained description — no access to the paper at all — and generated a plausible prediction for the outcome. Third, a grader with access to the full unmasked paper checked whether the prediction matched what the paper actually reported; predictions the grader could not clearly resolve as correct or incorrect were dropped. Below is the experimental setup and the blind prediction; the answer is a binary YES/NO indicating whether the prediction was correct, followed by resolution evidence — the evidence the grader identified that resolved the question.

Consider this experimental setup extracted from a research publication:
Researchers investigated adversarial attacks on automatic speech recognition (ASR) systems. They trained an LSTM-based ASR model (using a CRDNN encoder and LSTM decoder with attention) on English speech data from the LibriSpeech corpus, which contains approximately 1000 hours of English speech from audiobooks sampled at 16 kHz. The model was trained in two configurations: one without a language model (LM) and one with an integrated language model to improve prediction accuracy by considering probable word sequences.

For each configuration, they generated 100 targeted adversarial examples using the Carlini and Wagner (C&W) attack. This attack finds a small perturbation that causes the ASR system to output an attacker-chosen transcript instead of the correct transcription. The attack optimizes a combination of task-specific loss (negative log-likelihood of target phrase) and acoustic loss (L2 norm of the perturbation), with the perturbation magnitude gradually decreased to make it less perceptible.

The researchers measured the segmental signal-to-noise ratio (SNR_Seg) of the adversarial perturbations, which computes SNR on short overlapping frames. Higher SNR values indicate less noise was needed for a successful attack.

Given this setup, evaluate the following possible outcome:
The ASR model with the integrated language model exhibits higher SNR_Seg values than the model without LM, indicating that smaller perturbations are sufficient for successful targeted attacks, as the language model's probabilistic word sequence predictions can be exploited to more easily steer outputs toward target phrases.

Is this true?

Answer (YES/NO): YES